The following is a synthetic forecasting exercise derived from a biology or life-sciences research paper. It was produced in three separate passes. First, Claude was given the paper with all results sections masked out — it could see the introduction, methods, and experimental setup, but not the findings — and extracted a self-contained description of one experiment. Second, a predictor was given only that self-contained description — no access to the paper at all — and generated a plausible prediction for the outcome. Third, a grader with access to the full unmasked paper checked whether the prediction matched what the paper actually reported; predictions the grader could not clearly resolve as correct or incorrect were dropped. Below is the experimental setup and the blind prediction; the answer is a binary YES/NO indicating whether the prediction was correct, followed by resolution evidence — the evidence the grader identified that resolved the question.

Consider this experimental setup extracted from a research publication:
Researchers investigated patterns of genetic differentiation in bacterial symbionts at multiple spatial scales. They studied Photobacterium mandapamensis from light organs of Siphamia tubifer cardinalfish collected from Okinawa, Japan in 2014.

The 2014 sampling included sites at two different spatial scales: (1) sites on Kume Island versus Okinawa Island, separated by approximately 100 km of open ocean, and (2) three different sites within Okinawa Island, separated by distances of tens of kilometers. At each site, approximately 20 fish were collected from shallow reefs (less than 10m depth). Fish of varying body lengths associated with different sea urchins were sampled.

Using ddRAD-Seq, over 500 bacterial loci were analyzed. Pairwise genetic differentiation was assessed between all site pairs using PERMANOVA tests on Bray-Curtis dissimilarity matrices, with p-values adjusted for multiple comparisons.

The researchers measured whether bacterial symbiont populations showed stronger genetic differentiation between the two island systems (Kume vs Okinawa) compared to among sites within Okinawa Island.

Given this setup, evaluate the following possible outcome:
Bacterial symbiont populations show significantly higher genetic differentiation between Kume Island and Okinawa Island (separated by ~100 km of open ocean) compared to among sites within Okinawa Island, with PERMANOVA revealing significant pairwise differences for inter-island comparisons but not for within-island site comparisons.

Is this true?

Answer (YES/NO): NO